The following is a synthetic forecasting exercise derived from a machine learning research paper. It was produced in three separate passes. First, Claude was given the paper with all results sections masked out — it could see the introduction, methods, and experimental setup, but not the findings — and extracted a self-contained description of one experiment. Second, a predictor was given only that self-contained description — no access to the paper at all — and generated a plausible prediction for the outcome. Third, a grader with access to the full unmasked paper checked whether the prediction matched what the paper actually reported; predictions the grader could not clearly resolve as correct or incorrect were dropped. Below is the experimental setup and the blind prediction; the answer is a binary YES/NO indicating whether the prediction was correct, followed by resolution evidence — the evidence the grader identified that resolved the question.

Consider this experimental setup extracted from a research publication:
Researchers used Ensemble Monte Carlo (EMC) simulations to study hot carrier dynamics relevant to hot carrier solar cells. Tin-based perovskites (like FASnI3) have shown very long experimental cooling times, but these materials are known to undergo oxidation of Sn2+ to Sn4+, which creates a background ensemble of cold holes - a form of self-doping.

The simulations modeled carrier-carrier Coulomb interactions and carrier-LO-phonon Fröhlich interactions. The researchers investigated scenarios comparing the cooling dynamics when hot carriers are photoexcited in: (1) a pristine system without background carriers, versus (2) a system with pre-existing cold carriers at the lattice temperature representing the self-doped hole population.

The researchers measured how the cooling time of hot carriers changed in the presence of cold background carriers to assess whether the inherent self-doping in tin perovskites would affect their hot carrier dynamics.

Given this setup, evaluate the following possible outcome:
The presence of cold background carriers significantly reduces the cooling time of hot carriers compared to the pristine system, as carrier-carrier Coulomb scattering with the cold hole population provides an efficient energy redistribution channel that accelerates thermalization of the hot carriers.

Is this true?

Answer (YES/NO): YES